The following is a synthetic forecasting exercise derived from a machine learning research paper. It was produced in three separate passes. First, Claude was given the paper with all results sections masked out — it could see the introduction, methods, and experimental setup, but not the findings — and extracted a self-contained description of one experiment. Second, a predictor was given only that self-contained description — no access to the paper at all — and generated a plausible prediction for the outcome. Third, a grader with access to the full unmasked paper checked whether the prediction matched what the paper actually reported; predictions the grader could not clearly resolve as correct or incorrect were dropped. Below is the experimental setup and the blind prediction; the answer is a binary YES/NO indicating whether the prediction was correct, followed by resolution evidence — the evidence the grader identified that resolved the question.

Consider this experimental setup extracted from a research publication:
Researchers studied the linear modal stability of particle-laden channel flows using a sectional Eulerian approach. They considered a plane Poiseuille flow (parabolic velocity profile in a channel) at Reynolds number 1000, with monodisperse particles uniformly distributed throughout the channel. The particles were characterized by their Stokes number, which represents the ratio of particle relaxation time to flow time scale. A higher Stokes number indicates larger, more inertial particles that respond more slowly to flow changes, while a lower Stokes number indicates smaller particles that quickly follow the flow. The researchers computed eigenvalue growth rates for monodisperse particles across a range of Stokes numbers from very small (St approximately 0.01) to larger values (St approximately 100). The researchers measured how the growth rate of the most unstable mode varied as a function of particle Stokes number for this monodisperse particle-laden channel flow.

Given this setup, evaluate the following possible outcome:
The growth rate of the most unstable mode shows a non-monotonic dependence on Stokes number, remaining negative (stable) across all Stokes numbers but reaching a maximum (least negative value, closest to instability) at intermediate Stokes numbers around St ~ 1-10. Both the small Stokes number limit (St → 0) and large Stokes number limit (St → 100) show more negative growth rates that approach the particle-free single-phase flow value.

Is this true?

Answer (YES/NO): NO